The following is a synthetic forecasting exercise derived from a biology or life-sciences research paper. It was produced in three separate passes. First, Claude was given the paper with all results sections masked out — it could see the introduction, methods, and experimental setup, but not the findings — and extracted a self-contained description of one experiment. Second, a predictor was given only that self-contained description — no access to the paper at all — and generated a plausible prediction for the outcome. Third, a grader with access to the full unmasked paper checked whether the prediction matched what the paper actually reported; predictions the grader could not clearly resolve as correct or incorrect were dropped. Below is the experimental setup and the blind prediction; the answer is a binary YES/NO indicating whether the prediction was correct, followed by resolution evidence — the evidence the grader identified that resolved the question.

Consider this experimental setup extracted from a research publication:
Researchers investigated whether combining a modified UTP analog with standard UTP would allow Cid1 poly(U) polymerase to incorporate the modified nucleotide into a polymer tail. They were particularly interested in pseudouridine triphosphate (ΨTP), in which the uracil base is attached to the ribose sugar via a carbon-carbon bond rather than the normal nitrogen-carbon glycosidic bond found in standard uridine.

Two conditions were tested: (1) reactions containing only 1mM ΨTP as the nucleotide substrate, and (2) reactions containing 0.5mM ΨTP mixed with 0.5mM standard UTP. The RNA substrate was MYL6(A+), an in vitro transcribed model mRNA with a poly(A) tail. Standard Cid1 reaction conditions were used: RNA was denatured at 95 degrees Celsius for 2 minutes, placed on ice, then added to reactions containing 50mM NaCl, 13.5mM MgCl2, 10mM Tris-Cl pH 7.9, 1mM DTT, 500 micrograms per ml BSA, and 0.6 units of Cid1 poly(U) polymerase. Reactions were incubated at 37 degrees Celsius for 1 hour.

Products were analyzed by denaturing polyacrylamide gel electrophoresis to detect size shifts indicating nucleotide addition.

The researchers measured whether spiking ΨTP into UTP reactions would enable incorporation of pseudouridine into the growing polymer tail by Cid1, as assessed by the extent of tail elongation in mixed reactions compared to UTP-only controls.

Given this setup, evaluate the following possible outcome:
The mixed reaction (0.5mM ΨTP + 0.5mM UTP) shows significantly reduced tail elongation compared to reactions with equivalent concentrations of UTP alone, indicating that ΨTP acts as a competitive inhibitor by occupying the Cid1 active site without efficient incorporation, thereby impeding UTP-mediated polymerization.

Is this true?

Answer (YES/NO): NO